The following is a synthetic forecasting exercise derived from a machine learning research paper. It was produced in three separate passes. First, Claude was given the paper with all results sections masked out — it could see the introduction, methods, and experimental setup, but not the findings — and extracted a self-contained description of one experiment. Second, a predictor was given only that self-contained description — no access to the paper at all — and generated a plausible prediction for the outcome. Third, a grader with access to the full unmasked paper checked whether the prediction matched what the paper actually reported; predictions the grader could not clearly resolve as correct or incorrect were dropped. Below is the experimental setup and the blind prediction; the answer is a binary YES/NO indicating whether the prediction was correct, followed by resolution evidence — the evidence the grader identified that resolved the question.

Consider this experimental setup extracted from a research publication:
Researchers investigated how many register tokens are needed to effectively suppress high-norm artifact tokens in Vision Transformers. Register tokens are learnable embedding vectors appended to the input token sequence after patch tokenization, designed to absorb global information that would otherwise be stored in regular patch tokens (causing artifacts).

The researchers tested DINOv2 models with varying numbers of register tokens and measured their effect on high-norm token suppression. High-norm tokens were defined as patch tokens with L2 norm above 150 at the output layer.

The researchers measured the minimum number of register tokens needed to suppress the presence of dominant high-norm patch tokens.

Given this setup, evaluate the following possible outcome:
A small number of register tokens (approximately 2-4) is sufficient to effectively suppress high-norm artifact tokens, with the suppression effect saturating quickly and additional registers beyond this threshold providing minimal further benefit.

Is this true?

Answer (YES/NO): NO